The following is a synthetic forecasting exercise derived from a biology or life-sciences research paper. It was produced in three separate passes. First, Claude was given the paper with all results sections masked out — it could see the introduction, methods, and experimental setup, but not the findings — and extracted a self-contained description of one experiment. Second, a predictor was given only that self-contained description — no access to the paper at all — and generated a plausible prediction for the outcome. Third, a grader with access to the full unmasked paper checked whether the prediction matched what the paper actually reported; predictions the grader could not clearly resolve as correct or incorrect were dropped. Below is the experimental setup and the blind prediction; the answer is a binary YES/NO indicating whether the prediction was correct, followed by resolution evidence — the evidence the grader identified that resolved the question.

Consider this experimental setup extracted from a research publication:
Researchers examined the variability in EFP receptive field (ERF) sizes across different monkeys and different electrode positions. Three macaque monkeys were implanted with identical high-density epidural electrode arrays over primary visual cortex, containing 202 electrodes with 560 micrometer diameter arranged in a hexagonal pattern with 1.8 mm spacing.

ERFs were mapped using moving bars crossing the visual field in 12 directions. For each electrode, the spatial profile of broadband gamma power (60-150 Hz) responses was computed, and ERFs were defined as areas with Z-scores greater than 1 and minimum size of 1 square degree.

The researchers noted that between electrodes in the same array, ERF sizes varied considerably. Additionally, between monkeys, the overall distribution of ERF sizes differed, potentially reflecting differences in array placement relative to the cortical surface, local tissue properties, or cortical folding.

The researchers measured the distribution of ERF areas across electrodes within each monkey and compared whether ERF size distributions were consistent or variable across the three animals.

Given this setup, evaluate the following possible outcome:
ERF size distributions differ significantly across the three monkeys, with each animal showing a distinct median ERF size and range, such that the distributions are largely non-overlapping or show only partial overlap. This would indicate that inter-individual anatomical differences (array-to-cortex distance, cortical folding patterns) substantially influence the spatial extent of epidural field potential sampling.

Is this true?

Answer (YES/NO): NO